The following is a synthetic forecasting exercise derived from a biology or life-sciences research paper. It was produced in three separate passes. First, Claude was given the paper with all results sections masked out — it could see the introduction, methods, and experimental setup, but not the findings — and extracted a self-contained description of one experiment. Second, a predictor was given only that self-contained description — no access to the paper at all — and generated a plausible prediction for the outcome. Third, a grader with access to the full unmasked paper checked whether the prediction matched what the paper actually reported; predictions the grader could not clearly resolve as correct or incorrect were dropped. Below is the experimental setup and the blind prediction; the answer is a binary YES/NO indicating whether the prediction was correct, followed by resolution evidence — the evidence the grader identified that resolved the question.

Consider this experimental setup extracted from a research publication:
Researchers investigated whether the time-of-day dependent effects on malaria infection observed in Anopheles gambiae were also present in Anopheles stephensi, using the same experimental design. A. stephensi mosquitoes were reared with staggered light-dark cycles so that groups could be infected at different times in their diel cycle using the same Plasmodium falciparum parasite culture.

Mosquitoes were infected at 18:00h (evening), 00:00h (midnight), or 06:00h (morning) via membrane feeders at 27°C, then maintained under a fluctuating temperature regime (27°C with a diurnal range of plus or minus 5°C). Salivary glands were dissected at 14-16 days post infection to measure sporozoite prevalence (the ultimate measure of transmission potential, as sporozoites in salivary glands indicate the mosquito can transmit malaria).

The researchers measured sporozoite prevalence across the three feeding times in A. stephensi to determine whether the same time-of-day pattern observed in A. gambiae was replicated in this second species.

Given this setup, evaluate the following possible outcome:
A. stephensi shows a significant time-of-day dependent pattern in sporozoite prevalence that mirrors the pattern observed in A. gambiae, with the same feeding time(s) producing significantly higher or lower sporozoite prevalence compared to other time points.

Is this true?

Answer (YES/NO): YES